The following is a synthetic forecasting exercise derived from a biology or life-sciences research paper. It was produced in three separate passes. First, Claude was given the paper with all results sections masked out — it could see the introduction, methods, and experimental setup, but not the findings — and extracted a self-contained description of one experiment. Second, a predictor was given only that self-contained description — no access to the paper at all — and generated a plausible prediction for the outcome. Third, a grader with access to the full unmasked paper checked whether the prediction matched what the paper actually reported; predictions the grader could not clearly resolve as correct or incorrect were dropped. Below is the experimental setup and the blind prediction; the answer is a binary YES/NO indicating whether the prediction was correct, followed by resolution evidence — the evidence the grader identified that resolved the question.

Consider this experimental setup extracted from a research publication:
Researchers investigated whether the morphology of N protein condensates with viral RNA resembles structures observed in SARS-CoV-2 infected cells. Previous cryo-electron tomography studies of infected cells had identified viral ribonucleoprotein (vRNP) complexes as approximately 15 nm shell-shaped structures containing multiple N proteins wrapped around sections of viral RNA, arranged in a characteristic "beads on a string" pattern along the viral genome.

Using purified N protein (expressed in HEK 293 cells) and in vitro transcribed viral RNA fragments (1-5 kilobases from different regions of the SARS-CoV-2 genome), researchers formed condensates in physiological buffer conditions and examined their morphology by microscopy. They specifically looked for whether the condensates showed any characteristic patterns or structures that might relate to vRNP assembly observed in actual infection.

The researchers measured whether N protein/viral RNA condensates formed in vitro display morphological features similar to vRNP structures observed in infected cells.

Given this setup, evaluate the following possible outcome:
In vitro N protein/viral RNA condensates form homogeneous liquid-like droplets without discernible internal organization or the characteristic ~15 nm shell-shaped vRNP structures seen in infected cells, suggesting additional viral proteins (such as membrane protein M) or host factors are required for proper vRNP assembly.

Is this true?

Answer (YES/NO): NO